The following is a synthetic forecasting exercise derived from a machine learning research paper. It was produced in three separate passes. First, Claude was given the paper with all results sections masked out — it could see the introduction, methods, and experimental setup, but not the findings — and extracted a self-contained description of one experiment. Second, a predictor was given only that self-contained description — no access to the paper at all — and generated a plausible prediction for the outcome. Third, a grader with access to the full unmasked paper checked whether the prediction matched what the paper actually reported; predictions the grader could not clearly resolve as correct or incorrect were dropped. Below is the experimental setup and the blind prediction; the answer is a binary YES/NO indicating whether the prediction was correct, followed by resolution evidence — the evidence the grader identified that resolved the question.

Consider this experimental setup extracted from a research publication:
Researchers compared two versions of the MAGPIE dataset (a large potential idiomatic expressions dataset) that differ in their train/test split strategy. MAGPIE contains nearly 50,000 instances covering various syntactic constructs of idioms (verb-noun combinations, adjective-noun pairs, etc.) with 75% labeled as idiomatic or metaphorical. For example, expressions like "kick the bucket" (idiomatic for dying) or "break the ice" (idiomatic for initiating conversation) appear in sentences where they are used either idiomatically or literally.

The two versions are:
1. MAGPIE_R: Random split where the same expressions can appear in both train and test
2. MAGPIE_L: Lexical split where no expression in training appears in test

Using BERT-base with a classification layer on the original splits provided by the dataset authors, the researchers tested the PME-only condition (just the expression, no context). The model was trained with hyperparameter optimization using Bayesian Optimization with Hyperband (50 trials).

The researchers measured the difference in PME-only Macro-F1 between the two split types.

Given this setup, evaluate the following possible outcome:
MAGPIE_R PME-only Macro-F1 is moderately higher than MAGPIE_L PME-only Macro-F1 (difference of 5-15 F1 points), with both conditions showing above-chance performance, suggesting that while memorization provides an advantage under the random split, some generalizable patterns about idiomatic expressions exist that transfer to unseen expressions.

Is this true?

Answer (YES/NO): NO